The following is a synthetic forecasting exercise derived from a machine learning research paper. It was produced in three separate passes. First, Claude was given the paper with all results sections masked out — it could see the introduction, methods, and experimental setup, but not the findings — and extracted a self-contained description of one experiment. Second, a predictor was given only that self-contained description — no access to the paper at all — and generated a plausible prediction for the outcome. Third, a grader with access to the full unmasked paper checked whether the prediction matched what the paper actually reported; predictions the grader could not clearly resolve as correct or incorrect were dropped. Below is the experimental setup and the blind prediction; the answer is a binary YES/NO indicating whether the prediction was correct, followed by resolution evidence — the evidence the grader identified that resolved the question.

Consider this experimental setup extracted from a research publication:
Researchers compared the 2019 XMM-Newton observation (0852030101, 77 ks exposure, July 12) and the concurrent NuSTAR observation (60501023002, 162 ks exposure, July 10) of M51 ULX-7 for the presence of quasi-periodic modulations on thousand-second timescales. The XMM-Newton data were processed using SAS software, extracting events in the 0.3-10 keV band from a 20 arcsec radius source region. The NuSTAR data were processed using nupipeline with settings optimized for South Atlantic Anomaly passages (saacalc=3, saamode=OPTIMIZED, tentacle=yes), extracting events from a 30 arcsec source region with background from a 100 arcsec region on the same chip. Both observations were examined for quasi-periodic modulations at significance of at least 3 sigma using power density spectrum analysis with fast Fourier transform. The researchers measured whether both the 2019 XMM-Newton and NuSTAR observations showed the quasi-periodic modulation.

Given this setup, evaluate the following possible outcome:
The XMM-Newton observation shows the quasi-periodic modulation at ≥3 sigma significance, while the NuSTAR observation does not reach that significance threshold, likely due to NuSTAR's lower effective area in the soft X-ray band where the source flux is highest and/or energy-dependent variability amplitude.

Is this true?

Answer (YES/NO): NO